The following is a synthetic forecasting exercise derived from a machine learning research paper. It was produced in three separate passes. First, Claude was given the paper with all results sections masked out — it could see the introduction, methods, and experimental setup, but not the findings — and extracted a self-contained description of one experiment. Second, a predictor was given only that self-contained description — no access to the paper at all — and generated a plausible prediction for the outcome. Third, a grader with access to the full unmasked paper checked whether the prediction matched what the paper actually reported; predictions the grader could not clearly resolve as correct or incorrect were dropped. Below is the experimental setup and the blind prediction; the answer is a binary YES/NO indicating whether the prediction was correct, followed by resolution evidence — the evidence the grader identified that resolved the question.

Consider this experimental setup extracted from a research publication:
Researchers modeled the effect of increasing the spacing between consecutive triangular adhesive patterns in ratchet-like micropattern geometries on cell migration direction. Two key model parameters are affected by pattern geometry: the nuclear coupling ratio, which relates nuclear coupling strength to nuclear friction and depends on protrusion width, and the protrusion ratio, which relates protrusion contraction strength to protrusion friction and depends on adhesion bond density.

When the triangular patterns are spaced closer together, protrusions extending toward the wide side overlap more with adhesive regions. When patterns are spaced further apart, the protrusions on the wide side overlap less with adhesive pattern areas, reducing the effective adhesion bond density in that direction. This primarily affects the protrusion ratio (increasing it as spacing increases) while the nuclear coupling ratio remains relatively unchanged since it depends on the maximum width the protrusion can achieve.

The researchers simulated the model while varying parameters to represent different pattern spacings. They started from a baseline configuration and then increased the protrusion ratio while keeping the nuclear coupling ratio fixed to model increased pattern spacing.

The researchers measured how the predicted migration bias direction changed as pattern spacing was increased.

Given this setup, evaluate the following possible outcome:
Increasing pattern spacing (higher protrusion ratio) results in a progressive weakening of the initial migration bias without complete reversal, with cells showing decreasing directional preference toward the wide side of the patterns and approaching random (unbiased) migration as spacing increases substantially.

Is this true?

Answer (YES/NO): NO